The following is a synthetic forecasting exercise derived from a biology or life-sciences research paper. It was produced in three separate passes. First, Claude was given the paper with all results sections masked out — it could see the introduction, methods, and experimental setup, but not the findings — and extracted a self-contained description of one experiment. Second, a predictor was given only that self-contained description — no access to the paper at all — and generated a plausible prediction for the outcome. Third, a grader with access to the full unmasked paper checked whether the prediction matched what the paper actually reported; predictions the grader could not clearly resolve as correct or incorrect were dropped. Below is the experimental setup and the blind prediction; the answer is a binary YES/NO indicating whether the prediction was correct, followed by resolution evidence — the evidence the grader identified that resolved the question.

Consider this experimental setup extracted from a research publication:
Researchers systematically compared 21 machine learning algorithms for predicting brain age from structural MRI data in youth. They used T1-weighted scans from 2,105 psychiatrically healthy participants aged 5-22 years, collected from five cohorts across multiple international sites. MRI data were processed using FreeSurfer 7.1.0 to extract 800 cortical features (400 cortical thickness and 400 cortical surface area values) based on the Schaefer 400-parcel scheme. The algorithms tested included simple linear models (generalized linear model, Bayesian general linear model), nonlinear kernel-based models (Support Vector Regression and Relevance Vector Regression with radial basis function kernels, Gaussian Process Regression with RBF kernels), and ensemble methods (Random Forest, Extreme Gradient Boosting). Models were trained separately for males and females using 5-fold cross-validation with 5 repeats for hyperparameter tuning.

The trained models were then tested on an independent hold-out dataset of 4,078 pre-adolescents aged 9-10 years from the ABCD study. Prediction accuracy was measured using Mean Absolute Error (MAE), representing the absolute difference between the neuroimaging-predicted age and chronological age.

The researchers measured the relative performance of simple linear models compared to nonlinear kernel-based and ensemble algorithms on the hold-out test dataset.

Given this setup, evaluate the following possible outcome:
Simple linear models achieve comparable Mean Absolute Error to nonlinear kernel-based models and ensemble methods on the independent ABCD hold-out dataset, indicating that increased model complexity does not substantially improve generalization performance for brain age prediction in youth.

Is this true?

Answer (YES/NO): NO